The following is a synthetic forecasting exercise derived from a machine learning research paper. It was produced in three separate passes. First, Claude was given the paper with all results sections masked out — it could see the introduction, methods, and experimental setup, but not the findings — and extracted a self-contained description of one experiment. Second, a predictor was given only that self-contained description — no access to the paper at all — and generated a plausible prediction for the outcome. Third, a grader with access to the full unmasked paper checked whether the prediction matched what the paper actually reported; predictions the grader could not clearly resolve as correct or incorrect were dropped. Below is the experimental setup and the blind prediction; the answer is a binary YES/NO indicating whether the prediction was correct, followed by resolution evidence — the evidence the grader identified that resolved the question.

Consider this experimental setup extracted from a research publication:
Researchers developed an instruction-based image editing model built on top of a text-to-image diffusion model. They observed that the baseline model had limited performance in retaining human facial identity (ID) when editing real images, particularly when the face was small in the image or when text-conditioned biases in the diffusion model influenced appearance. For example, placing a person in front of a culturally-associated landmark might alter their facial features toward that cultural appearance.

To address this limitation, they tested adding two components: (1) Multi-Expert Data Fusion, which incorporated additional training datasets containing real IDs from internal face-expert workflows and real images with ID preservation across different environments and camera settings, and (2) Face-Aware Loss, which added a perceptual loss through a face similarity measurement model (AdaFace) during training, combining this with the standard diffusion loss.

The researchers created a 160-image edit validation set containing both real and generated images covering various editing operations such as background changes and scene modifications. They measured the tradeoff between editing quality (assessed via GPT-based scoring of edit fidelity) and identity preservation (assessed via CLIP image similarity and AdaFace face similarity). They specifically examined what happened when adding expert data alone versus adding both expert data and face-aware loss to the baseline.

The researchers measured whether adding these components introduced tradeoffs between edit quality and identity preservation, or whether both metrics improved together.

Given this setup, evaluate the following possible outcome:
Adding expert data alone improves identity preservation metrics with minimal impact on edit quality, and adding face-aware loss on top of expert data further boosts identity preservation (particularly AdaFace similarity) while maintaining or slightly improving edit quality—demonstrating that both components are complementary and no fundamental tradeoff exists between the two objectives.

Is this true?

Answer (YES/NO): YES